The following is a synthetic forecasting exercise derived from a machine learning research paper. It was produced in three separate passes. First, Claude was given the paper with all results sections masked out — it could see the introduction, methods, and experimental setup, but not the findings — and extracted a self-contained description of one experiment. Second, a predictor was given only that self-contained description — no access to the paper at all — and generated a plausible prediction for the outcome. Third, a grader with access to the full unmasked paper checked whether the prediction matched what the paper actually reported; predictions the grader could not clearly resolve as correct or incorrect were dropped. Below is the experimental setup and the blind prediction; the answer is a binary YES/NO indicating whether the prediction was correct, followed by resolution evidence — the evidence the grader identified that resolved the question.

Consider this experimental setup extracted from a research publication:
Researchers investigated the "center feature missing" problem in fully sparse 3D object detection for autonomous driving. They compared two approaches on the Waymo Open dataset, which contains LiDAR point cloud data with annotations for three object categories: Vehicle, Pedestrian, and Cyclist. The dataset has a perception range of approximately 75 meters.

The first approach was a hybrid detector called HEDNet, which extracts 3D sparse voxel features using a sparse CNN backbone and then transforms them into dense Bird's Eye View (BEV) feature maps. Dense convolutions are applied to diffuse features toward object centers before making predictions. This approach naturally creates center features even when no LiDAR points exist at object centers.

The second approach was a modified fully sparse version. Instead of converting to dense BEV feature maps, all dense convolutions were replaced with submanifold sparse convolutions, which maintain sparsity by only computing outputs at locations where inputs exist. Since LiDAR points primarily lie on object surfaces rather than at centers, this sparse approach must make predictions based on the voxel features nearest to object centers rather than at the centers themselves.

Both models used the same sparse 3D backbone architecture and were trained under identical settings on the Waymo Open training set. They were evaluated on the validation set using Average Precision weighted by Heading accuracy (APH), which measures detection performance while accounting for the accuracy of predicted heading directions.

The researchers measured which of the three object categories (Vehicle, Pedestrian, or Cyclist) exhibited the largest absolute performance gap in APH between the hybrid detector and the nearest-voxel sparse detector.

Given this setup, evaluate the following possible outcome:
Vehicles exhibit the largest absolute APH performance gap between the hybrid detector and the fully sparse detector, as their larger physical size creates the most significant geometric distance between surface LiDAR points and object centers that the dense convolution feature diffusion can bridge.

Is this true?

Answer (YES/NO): YES